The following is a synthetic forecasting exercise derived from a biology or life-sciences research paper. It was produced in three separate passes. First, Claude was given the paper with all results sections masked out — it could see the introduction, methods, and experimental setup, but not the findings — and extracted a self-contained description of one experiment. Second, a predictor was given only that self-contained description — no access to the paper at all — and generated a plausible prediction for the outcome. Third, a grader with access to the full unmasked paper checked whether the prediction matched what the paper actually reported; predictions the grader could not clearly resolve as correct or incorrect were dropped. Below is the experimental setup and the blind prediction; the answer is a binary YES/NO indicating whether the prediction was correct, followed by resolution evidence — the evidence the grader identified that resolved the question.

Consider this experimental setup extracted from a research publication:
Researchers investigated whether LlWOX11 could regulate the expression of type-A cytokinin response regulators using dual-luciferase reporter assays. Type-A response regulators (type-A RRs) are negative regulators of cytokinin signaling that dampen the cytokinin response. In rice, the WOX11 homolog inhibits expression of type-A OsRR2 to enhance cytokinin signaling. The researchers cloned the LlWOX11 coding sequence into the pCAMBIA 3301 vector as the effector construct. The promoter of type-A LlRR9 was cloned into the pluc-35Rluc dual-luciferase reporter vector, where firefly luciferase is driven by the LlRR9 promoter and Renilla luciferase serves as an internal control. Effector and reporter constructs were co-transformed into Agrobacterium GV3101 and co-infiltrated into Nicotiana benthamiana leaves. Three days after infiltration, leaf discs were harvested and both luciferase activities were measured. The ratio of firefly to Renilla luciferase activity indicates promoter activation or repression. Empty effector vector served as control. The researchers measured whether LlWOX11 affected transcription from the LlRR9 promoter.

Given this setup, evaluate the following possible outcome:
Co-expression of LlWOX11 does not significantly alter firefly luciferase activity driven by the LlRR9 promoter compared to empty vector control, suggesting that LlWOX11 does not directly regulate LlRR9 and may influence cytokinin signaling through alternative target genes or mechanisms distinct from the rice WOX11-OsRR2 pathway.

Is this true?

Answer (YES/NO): NO